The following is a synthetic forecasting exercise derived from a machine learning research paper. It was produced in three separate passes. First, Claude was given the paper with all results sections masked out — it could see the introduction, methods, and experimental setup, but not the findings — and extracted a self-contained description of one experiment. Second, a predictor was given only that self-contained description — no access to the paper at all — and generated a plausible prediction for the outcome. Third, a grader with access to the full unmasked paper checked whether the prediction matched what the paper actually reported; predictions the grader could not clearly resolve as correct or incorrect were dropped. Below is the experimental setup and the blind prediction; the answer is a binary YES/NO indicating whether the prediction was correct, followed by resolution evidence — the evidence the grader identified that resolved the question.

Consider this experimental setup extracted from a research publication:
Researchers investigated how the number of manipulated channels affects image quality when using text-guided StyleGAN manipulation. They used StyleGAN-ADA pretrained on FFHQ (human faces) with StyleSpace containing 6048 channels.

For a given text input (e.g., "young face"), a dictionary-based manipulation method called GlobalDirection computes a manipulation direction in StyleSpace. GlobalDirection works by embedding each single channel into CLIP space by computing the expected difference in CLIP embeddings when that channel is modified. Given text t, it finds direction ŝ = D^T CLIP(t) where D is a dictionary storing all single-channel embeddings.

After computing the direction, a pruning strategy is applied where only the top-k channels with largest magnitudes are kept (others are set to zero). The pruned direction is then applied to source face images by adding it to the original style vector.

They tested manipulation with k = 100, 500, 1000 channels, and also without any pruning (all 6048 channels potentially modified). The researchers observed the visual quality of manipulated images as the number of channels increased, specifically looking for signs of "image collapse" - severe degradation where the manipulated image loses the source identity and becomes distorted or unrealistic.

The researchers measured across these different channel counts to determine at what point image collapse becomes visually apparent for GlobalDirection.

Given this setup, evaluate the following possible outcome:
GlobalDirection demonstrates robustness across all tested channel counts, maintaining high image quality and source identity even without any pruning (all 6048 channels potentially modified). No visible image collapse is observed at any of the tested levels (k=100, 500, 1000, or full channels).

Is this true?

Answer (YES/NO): NO